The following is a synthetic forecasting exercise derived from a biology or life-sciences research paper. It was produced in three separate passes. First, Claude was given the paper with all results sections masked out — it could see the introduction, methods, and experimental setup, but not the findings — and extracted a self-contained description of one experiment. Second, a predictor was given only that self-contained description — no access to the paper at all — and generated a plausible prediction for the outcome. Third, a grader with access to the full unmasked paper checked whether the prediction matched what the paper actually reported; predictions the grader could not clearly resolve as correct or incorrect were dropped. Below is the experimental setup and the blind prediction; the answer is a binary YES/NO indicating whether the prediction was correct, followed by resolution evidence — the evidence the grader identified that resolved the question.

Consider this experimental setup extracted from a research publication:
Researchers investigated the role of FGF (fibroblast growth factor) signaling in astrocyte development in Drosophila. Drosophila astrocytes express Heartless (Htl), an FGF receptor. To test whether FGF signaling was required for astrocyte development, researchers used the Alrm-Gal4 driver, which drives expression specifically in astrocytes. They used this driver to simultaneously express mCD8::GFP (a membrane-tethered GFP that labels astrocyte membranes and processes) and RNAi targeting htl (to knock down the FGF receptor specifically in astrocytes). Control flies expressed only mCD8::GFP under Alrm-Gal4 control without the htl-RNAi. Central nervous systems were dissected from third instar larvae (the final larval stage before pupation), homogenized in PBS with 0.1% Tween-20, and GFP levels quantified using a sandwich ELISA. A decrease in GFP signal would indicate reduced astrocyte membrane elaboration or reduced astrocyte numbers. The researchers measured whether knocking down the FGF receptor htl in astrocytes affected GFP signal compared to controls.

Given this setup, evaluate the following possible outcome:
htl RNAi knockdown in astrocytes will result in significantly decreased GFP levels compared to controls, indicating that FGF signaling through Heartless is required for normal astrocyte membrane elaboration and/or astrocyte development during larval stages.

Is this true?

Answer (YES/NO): YES